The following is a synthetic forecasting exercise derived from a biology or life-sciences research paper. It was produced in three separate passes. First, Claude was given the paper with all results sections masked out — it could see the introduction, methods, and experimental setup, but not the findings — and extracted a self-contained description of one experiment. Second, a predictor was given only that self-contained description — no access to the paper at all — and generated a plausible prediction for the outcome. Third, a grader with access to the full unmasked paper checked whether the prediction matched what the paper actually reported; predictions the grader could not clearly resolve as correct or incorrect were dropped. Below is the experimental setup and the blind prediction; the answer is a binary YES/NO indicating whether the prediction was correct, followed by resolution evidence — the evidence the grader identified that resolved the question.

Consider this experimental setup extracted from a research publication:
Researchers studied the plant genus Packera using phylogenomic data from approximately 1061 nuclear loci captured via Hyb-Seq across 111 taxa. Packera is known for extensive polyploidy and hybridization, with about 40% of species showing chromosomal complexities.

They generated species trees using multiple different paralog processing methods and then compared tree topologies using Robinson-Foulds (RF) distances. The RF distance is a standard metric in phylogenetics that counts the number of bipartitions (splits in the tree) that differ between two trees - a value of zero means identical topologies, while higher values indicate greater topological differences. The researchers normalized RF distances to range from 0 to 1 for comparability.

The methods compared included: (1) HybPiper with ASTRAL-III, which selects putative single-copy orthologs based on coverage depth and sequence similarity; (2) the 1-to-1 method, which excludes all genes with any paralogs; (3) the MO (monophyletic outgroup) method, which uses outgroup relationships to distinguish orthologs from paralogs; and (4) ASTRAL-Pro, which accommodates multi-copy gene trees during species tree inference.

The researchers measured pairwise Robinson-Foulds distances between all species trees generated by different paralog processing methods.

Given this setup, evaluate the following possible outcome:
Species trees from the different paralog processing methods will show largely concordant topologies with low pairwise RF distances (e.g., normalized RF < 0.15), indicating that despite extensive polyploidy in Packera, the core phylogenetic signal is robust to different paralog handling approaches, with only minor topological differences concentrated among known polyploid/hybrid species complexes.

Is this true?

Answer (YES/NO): NO